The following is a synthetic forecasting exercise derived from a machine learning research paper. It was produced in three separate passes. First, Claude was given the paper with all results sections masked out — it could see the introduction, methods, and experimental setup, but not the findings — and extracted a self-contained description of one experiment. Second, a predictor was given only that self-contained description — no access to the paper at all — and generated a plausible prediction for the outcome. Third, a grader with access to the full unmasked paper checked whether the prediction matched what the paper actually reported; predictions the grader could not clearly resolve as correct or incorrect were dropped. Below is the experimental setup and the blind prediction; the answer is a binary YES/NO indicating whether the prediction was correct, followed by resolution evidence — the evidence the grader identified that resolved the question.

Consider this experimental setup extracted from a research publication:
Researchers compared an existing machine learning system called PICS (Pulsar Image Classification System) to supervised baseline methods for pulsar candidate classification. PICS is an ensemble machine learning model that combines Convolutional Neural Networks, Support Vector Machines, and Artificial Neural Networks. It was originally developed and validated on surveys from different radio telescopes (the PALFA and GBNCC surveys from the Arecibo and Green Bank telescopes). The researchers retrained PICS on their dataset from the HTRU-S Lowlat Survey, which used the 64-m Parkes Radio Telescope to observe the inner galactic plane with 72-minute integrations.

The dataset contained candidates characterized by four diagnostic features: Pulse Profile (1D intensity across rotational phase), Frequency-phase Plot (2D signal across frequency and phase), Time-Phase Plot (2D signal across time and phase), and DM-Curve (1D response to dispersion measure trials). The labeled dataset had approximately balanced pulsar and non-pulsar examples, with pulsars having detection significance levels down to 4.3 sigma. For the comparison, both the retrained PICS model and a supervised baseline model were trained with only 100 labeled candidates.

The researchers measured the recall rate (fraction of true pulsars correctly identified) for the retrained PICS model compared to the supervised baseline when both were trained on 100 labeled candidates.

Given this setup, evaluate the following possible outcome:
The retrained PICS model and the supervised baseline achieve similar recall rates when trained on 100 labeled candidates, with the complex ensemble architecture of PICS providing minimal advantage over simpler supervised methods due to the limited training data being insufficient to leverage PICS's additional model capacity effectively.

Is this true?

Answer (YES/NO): NO